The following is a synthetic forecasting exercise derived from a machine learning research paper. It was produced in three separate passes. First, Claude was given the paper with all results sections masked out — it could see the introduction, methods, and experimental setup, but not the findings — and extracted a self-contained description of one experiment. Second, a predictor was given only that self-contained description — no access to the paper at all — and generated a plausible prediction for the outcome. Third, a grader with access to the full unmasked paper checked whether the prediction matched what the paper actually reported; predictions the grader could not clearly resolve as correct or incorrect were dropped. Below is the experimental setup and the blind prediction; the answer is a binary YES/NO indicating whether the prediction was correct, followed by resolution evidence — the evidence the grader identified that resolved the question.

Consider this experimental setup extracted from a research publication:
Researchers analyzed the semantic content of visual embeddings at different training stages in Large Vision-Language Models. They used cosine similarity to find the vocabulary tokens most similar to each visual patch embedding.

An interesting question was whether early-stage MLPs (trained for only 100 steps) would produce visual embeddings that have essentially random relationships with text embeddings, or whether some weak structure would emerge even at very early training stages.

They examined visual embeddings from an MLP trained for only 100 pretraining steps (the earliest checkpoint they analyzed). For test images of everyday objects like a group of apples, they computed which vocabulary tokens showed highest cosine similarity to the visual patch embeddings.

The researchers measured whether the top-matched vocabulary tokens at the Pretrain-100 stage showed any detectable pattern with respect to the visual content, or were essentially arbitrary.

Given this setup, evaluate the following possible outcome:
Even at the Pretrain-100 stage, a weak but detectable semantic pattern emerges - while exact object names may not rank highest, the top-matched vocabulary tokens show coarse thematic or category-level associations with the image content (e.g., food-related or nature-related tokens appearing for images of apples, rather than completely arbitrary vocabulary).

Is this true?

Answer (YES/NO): NO